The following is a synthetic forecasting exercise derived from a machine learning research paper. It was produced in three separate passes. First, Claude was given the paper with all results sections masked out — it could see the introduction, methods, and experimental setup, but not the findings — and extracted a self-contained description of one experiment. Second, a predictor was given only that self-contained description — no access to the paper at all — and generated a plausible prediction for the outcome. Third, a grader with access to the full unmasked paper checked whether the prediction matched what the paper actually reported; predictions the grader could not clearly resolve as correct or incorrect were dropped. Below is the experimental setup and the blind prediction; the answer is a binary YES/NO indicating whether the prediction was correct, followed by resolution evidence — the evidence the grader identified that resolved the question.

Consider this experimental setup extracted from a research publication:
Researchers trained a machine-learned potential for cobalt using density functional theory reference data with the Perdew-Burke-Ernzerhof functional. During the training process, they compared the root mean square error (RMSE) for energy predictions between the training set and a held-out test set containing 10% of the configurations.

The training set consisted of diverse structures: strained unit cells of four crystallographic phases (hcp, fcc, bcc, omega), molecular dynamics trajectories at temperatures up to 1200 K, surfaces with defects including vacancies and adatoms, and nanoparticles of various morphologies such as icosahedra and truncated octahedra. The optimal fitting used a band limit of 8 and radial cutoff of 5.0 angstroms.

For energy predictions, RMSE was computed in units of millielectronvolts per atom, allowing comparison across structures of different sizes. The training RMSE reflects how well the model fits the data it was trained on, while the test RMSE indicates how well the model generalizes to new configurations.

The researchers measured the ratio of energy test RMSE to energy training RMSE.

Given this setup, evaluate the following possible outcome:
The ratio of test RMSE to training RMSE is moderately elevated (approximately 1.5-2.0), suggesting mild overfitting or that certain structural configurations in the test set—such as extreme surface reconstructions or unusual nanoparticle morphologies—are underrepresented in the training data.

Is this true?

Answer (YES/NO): NO